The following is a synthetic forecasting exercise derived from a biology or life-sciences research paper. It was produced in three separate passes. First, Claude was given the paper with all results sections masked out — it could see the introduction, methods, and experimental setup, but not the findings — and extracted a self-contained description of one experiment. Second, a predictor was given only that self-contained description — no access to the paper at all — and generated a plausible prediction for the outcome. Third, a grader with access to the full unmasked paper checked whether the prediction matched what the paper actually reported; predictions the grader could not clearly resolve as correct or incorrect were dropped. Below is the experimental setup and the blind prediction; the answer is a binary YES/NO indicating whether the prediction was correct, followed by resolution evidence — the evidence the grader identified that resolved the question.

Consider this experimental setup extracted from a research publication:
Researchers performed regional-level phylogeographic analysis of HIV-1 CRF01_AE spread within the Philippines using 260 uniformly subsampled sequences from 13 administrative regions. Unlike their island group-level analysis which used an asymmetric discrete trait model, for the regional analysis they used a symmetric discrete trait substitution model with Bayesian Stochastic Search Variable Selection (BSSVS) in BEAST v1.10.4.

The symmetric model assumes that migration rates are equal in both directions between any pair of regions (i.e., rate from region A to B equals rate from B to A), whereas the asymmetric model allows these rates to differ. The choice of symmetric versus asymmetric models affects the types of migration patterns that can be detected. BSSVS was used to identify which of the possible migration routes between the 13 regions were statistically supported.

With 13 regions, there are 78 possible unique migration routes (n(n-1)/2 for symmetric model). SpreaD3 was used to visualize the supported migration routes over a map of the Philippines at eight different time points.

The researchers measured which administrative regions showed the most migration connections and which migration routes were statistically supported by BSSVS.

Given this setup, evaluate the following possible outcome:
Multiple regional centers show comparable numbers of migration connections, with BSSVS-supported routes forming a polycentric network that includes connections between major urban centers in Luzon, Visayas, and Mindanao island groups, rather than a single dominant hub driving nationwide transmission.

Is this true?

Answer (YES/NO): NO